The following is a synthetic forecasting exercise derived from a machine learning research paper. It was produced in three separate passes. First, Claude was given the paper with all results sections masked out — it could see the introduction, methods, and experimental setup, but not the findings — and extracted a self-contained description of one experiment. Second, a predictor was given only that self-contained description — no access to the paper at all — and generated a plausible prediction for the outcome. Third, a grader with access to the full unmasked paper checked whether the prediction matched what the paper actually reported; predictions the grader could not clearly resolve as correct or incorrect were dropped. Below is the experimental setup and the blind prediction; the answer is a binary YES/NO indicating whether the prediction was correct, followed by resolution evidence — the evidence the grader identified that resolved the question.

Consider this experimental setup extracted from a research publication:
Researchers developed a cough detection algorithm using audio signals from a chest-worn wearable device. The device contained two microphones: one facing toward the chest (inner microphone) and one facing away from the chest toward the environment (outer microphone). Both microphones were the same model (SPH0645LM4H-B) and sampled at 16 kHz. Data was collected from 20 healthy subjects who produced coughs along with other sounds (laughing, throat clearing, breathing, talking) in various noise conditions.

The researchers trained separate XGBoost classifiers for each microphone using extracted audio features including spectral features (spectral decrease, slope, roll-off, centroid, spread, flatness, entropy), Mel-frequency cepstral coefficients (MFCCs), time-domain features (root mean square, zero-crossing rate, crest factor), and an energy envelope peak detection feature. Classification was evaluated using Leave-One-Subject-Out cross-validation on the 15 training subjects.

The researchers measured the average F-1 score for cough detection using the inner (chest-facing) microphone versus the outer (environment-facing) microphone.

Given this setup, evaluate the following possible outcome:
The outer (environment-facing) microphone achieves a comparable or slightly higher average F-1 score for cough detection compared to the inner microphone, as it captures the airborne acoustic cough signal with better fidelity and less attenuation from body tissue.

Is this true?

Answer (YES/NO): NO